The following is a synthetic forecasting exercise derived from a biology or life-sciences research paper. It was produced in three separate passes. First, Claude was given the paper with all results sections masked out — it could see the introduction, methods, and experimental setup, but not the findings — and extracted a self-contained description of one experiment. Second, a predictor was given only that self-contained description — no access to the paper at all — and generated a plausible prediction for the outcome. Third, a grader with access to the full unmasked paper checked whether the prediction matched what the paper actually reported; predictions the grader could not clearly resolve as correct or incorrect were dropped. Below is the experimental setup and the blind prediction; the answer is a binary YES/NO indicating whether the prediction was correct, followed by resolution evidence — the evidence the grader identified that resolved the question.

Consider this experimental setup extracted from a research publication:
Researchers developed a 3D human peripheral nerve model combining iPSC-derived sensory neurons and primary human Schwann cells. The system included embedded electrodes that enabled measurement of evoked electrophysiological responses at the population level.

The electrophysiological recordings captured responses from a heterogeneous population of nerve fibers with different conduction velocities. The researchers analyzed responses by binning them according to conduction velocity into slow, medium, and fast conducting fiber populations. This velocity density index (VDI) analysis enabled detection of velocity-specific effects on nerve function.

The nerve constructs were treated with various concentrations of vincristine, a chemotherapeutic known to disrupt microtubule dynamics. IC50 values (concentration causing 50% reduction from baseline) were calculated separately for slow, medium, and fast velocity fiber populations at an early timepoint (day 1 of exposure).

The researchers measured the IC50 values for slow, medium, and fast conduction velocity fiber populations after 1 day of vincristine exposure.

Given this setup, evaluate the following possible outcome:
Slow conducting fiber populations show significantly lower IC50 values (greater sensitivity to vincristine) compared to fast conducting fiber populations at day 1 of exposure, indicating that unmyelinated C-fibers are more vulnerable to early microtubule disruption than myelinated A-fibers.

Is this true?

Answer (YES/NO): NO